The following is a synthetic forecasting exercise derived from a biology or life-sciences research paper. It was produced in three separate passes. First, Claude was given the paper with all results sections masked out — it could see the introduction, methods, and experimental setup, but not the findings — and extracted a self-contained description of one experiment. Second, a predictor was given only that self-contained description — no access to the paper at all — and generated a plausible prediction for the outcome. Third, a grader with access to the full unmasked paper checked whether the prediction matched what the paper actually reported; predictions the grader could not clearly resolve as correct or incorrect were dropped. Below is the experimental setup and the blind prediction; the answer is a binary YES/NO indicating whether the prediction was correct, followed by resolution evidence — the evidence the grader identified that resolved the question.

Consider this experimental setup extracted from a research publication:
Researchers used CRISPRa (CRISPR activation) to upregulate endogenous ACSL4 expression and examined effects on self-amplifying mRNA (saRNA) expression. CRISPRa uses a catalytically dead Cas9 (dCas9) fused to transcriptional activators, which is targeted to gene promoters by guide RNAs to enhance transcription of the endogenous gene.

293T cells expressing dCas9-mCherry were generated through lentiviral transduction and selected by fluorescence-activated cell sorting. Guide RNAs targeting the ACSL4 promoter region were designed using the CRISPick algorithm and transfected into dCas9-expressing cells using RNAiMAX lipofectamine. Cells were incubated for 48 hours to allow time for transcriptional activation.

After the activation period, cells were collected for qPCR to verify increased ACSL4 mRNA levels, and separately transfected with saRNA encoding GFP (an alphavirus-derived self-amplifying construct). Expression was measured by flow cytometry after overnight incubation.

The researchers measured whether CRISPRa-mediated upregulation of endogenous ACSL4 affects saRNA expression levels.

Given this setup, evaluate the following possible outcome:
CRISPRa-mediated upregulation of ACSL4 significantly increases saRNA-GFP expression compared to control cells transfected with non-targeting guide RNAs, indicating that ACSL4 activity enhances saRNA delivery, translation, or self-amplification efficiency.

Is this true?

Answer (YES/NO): YES